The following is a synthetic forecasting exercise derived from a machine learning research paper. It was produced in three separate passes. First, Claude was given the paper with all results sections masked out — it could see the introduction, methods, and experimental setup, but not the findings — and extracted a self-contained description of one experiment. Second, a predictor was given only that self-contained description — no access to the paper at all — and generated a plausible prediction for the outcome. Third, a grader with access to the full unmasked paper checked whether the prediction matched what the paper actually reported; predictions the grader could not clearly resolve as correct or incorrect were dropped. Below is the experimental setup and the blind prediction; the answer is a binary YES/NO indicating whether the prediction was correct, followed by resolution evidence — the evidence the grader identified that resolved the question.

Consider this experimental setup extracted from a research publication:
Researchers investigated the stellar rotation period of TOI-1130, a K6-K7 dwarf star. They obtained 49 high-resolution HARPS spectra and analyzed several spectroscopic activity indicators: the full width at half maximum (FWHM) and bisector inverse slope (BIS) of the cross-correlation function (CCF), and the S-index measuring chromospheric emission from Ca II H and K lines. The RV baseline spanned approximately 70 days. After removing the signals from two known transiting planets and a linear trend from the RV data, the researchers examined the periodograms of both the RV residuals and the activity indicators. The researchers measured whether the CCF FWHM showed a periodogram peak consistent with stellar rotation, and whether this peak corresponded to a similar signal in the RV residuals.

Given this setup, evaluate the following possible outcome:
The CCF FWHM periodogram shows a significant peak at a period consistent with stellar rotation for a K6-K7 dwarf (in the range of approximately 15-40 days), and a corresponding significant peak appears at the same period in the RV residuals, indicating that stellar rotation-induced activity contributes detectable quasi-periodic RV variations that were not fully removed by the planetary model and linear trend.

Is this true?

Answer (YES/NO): NO